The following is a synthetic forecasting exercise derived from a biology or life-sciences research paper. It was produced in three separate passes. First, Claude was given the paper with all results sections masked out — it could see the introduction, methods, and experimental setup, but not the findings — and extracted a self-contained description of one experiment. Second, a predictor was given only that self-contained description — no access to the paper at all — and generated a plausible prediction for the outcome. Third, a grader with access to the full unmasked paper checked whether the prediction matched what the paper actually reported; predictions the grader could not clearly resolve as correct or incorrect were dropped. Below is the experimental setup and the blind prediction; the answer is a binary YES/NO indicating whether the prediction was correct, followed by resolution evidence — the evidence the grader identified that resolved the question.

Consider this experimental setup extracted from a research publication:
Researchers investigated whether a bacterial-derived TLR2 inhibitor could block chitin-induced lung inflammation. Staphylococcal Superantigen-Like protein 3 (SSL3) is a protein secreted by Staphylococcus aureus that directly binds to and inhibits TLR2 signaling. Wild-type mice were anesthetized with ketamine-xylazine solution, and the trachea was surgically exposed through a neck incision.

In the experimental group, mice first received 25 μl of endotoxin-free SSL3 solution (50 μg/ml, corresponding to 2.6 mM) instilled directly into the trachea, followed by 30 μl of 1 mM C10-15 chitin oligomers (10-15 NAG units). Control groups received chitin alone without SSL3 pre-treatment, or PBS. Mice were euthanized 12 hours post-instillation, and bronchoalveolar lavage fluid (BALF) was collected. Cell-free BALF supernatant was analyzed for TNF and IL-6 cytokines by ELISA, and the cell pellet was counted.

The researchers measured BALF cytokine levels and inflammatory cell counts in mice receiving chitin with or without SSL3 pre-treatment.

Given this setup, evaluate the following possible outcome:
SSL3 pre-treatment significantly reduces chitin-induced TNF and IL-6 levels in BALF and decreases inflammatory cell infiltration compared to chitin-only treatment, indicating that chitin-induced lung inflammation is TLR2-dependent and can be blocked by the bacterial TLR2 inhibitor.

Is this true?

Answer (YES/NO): NO